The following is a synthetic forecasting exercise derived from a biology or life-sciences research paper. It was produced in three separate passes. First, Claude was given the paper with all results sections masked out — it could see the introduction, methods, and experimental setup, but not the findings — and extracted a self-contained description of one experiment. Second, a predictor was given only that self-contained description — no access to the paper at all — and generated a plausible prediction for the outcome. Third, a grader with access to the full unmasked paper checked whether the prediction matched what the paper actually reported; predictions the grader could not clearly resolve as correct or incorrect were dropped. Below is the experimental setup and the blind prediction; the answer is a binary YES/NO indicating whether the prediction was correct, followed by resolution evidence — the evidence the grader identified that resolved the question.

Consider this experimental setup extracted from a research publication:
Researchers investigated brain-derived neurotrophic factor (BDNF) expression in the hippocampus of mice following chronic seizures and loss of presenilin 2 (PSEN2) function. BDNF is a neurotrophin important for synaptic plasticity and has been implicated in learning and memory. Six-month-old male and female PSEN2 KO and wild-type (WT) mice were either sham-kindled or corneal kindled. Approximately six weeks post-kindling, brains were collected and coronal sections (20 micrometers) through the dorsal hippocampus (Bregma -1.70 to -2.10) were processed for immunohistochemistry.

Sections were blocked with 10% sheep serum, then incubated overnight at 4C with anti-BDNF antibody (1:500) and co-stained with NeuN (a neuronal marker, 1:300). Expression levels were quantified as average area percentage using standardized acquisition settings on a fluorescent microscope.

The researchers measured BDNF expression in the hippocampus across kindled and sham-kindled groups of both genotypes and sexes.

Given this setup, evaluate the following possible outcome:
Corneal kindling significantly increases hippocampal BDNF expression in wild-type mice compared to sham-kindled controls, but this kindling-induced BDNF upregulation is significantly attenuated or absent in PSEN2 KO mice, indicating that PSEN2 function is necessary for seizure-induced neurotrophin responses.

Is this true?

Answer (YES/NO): NO